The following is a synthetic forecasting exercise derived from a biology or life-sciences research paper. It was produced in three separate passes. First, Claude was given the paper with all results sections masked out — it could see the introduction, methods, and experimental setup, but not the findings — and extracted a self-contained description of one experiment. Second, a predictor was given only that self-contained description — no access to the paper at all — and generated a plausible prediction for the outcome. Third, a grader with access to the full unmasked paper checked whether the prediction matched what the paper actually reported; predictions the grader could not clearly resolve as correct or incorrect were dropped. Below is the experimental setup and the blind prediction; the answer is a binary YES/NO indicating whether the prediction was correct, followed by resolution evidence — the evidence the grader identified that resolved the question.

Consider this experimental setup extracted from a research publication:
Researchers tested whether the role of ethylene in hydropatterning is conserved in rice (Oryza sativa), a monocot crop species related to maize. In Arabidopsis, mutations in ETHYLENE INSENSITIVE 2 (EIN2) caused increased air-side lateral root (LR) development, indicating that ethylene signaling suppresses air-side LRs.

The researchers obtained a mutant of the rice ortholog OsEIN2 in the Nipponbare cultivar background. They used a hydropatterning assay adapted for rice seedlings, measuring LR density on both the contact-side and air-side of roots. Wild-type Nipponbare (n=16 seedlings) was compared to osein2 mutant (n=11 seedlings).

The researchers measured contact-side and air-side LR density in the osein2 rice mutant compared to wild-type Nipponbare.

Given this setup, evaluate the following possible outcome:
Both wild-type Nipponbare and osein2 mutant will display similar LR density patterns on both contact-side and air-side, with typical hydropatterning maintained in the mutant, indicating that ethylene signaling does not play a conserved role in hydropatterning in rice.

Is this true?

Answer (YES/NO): NO